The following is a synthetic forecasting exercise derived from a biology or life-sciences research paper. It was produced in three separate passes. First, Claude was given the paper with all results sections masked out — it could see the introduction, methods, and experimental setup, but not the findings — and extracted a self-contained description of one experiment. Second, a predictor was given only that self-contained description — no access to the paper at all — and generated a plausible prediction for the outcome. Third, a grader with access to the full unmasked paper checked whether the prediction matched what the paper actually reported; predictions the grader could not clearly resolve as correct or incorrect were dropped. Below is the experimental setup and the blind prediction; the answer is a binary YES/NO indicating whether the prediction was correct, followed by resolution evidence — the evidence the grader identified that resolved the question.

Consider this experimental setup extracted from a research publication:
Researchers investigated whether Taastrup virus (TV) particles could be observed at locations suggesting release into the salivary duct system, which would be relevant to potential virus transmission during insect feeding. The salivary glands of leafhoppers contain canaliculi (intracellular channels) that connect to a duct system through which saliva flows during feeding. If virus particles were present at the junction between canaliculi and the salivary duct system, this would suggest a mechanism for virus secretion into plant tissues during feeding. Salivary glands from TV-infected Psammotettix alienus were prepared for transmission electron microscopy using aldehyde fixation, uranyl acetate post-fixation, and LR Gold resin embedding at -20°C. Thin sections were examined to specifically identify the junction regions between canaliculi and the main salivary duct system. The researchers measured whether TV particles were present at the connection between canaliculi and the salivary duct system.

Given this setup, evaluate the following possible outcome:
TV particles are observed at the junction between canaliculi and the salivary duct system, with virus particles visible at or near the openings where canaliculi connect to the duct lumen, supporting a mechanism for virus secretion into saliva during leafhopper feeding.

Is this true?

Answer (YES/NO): YES